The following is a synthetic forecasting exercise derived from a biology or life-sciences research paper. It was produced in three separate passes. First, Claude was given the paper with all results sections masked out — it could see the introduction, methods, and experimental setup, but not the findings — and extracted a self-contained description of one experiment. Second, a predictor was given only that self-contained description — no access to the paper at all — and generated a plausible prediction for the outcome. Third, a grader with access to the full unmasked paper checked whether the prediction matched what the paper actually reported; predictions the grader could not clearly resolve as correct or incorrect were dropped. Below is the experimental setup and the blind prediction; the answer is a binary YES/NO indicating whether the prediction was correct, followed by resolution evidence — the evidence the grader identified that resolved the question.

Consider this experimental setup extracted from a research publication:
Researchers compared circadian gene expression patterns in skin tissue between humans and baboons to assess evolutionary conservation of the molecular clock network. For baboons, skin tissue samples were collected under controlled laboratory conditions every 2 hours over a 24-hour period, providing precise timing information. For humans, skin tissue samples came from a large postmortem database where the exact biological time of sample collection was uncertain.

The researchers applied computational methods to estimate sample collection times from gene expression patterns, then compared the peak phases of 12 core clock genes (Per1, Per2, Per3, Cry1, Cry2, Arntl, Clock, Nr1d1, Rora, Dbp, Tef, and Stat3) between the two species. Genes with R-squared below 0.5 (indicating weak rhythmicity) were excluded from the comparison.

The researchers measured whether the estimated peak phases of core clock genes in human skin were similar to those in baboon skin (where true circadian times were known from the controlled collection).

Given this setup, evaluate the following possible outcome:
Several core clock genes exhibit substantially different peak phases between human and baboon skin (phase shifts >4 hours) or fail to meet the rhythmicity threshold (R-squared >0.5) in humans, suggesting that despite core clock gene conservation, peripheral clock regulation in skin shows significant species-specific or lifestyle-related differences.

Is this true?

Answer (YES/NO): NO